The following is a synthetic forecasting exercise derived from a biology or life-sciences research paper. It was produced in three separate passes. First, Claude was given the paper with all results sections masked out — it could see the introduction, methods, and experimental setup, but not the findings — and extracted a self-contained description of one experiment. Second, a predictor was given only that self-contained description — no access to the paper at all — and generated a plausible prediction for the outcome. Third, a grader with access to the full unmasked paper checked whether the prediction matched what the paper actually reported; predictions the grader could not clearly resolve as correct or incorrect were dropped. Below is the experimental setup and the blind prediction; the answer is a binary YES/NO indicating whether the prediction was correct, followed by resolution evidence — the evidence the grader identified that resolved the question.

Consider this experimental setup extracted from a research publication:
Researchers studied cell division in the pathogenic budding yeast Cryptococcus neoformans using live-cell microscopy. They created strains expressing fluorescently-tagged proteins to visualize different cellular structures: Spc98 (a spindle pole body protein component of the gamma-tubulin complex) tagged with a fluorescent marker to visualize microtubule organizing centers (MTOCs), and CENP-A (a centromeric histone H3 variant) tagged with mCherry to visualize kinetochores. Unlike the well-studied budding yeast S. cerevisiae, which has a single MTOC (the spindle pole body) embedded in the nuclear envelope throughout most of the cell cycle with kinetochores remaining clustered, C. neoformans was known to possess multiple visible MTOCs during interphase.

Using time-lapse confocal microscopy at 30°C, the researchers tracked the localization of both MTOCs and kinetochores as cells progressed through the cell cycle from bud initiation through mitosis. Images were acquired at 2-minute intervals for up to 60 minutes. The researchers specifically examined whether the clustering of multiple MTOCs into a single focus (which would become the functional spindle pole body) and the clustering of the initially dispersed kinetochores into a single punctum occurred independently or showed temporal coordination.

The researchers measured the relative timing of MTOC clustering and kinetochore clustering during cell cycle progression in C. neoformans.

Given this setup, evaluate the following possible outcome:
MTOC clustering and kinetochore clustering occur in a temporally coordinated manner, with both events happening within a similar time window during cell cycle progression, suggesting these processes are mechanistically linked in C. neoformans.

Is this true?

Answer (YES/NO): YES